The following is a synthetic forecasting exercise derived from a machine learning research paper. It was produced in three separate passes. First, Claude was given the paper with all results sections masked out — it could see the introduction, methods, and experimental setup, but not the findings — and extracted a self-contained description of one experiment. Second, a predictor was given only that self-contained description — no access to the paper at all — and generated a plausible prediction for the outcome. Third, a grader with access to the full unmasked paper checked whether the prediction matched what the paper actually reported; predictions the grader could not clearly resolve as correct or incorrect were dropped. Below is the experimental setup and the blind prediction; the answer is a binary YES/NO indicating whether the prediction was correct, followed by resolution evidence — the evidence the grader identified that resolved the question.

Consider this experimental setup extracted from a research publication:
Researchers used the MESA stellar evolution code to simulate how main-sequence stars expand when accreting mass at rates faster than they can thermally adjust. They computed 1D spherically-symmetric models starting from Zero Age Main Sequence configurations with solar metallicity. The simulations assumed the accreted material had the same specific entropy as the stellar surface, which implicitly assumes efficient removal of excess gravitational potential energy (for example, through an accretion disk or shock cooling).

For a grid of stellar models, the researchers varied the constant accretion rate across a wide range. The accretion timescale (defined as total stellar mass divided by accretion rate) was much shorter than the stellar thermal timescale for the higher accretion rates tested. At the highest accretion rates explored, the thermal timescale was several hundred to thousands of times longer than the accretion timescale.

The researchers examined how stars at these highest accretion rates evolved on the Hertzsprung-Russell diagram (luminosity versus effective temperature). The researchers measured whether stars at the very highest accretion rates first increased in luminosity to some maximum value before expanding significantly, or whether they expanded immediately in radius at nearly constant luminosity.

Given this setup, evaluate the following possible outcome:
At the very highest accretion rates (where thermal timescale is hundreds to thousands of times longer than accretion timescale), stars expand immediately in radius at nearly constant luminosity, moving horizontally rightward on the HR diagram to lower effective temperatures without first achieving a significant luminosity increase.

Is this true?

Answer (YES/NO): NO